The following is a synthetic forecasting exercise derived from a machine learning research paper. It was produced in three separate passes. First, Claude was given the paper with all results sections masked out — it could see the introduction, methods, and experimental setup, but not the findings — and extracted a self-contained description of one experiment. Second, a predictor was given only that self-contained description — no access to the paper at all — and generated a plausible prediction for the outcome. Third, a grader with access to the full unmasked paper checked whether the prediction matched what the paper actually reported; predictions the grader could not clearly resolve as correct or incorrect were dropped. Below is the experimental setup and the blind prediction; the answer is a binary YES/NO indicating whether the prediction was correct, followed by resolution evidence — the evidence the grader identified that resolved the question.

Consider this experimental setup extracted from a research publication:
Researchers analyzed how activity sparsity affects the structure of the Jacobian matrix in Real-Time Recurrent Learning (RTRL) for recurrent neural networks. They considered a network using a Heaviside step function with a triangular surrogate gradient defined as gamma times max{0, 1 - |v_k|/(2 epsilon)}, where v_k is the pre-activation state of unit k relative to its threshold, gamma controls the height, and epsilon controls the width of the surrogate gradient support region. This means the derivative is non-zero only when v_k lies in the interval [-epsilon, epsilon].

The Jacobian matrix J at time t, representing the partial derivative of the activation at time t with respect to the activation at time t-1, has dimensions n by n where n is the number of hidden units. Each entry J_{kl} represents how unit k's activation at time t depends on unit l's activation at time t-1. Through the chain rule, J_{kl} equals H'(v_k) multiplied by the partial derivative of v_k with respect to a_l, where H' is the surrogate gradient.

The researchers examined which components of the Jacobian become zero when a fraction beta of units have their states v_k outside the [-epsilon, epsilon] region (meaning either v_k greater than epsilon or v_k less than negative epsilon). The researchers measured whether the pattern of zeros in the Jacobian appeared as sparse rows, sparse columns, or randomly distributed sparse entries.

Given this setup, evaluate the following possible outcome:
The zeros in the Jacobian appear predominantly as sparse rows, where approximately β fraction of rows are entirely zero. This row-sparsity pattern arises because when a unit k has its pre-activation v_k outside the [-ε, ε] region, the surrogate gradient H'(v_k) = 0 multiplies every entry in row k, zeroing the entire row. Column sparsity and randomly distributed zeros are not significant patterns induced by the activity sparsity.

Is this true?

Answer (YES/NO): YES